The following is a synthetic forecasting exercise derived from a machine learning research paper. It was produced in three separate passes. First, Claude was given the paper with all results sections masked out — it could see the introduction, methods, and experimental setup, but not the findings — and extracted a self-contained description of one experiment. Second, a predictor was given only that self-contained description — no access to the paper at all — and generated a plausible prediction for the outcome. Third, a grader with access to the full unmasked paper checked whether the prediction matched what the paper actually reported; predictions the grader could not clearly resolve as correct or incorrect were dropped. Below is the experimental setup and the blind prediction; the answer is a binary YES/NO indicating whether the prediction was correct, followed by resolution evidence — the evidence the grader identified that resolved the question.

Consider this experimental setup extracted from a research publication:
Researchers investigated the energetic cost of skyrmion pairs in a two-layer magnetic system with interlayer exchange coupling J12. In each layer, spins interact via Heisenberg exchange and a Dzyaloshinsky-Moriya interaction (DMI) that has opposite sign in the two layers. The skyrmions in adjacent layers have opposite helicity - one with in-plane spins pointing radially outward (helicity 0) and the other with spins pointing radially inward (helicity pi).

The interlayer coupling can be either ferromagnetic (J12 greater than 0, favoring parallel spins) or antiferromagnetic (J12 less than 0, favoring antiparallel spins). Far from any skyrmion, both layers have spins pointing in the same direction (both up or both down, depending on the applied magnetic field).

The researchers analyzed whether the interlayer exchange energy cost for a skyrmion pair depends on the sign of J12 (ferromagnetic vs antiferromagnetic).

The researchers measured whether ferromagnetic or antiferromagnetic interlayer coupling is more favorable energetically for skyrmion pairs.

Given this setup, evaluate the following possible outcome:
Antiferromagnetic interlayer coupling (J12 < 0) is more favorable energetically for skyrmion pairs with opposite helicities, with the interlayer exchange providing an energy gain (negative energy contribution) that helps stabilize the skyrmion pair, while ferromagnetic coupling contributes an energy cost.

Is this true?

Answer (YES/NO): NO